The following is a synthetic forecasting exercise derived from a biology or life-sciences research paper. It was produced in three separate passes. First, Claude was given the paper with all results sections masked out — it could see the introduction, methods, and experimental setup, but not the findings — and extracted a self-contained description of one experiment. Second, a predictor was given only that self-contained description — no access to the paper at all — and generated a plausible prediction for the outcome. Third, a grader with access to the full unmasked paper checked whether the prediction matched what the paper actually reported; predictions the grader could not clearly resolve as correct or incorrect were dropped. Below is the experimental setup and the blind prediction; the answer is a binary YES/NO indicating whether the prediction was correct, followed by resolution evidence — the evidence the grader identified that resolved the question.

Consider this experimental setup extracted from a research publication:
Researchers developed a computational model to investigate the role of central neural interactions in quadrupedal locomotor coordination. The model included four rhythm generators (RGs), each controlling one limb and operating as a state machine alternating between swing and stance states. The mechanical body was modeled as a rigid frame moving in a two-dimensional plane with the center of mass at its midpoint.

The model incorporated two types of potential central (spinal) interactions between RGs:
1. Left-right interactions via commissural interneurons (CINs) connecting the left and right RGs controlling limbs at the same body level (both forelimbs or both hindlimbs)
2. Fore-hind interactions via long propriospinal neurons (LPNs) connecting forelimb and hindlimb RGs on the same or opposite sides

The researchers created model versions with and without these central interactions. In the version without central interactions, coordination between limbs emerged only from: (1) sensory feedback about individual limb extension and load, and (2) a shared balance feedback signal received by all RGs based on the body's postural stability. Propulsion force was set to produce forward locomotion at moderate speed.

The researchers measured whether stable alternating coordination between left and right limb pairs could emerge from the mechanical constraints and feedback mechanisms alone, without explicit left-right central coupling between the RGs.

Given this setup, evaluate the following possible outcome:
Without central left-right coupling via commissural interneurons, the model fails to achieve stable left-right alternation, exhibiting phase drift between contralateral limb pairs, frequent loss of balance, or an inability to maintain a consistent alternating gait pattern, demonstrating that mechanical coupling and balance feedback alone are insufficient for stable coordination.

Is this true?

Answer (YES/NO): NO